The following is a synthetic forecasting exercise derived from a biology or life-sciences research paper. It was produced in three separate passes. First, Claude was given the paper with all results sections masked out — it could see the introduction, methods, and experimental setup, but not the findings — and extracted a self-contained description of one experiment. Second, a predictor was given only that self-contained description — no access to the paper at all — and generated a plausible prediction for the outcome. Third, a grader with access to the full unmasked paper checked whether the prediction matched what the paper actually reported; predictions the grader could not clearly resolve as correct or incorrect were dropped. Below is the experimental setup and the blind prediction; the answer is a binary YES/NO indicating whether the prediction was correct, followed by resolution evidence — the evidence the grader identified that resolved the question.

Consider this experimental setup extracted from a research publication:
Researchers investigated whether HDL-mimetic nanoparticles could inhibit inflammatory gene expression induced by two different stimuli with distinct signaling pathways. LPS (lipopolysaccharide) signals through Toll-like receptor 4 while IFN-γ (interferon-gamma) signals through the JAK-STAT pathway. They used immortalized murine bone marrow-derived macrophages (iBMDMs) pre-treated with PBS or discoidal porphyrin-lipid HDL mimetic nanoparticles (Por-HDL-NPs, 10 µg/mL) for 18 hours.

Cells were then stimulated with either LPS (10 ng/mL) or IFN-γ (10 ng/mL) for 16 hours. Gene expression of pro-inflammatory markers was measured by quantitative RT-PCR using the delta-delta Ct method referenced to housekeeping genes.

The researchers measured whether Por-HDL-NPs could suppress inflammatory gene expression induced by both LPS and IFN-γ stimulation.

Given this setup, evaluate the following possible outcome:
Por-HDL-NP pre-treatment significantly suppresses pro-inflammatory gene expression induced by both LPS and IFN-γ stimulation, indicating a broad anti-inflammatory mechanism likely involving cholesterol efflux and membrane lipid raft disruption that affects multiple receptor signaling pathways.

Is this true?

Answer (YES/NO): NO